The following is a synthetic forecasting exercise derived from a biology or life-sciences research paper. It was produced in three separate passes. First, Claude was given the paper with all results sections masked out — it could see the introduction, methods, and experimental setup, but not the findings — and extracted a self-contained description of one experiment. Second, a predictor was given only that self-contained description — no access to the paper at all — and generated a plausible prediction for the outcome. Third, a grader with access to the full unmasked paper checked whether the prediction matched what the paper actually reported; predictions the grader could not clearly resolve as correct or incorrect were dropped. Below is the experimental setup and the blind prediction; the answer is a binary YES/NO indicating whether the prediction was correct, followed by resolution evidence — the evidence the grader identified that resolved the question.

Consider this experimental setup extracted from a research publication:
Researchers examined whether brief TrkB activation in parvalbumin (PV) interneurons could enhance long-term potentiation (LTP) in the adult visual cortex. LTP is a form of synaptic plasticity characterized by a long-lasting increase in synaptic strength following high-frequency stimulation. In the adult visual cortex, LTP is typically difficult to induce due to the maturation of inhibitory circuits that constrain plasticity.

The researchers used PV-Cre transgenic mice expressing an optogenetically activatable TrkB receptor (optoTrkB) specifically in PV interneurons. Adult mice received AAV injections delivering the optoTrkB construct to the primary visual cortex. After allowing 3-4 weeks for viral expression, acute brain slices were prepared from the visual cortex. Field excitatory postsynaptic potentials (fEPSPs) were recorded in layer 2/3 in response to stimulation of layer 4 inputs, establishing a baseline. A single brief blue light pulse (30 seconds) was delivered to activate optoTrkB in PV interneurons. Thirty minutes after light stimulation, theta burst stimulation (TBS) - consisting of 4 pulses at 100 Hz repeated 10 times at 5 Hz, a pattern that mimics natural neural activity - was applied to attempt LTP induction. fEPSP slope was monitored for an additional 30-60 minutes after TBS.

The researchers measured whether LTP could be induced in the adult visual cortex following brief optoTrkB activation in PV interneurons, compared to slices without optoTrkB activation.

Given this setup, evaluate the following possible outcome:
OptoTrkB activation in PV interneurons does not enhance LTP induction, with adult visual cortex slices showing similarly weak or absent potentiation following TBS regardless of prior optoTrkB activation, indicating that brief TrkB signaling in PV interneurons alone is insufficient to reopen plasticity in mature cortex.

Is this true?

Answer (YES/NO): NO